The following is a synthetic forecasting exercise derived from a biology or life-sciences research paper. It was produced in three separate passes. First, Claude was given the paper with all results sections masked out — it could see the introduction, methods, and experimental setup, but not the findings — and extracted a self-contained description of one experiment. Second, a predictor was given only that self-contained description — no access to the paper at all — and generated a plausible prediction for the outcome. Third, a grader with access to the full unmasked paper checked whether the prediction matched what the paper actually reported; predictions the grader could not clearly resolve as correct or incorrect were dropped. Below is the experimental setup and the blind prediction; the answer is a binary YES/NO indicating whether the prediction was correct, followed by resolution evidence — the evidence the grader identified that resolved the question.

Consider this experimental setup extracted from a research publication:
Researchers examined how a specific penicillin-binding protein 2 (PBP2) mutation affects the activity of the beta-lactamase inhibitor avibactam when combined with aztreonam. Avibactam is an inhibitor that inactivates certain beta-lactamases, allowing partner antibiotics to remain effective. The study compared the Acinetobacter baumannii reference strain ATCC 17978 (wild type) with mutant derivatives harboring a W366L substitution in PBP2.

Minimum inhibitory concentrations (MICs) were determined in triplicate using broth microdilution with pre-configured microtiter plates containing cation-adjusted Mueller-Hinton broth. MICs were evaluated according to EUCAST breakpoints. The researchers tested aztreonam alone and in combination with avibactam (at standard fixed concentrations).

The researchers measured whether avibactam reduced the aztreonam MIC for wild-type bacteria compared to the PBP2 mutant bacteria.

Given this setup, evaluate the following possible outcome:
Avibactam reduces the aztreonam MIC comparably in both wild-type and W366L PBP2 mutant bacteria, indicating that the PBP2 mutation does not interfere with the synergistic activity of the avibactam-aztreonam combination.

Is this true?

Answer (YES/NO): NO